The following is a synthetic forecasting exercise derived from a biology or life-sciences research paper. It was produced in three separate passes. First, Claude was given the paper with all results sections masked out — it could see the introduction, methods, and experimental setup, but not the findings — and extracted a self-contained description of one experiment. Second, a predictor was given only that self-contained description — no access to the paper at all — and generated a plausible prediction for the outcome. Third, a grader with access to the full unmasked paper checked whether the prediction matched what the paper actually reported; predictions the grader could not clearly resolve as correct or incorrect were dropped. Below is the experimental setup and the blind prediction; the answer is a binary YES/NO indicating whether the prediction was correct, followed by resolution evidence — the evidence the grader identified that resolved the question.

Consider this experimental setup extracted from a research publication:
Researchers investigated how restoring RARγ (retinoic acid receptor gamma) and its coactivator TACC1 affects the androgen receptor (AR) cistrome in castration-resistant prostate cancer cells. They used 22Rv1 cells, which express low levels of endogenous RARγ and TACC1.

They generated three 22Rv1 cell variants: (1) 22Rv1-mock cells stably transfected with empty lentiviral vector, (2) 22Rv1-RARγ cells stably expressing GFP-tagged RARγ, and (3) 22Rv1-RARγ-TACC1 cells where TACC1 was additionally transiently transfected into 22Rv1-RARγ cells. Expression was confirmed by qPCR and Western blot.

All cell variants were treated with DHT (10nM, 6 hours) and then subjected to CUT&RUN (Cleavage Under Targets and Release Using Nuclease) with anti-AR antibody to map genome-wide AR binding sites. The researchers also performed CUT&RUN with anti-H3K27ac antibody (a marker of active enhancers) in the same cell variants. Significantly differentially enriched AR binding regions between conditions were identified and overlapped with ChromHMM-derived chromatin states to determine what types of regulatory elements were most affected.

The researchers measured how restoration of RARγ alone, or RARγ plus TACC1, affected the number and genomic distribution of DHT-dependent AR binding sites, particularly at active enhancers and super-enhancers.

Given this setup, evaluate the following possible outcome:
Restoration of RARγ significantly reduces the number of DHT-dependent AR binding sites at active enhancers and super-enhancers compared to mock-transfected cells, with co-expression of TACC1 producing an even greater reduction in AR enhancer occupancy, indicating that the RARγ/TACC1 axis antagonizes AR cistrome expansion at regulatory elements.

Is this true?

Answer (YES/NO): NO